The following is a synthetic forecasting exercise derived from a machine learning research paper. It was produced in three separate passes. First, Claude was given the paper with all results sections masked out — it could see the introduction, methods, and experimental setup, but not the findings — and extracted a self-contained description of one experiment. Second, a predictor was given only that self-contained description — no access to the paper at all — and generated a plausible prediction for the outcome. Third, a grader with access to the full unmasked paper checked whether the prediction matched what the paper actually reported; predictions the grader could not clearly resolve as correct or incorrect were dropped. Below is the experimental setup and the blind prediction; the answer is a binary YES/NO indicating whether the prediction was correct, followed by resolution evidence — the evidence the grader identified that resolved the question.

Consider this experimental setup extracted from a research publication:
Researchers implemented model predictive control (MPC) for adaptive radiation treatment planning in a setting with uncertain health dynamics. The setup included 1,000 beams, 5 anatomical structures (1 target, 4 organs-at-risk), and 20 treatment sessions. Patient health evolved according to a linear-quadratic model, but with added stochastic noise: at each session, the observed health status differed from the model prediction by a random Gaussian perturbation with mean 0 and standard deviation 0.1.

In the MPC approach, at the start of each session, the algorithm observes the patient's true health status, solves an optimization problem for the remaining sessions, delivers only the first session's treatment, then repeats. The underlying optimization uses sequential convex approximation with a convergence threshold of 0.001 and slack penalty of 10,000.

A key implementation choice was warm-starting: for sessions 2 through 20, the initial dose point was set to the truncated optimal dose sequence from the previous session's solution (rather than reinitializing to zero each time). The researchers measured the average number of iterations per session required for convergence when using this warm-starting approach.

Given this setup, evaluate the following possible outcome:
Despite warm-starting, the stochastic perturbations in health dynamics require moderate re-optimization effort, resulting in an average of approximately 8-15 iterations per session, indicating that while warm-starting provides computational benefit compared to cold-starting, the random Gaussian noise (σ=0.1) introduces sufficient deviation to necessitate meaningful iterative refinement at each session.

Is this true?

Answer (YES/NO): NO